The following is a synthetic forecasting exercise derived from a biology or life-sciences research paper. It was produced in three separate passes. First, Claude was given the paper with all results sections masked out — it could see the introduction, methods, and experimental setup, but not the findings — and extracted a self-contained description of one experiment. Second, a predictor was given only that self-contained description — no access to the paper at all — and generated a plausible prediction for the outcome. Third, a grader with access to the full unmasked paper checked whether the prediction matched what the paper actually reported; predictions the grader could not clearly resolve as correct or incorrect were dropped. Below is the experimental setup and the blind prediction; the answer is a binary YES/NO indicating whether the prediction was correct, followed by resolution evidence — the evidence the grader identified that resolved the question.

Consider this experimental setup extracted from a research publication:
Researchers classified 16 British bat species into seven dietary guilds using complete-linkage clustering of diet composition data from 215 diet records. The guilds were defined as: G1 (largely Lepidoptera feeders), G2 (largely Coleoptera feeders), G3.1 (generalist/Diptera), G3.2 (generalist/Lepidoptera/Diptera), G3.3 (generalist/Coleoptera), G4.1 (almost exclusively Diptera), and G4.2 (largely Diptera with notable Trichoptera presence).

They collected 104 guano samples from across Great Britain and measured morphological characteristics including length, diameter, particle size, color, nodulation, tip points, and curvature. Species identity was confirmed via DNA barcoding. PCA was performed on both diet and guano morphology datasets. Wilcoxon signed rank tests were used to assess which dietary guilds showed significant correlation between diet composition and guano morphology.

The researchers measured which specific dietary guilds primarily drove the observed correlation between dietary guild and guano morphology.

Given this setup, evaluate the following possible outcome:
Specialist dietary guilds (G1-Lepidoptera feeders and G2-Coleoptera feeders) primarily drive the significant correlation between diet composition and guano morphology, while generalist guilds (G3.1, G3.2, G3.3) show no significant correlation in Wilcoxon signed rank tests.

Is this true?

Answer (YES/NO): NO